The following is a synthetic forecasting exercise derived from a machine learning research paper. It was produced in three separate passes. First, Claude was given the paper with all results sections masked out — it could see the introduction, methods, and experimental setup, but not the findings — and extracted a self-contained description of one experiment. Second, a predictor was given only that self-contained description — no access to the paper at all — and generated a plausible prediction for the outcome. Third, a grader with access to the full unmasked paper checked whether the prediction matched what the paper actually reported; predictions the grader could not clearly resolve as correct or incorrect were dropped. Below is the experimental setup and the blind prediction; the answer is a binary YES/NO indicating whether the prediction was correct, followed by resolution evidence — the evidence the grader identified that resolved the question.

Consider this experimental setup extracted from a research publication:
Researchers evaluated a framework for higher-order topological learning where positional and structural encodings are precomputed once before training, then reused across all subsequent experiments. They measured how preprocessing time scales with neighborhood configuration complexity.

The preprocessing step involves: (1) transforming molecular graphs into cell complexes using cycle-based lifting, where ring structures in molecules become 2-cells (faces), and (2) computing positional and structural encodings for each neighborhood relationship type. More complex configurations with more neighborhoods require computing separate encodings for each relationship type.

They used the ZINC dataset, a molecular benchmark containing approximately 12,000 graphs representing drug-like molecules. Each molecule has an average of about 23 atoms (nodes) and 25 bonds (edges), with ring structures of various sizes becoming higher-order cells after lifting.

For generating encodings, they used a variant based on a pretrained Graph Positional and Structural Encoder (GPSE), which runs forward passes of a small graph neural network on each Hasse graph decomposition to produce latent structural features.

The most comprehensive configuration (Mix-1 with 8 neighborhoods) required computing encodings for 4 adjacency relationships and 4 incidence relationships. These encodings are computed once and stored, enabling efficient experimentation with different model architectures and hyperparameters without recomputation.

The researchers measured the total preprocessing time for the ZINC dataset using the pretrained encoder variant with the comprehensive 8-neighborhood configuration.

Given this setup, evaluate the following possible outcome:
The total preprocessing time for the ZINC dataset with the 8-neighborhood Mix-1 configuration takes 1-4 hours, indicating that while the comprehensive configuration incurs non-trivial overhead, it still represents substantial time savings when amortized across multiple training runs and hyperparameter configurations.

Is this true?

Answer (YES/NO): NO